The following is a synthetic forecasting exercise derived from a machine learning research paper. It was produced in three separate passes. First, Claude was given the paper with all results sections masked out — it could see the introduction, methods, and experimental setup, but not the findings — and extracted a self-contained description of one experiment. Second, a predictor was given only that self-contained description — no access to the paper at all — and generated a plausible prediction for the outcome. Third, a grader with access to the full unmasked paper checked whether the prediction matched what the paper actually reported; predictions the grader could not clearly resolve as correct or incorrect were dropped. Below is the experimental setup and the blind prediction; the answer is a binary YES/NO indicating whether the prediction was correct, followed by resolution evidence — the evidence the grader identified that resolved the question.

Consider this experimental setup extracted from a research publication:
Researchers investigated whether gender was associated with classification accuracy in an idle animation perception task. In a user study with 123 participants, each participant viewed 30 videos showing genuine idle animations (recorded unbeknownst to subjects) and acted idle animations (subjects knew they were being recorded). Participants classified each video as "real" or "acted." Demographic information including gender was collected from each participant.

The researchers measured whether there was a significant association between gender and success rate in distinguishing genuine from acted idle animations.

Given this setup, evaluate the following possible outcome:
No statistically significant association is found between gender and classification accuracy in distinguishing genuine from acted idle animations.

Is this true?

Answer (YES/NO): YES